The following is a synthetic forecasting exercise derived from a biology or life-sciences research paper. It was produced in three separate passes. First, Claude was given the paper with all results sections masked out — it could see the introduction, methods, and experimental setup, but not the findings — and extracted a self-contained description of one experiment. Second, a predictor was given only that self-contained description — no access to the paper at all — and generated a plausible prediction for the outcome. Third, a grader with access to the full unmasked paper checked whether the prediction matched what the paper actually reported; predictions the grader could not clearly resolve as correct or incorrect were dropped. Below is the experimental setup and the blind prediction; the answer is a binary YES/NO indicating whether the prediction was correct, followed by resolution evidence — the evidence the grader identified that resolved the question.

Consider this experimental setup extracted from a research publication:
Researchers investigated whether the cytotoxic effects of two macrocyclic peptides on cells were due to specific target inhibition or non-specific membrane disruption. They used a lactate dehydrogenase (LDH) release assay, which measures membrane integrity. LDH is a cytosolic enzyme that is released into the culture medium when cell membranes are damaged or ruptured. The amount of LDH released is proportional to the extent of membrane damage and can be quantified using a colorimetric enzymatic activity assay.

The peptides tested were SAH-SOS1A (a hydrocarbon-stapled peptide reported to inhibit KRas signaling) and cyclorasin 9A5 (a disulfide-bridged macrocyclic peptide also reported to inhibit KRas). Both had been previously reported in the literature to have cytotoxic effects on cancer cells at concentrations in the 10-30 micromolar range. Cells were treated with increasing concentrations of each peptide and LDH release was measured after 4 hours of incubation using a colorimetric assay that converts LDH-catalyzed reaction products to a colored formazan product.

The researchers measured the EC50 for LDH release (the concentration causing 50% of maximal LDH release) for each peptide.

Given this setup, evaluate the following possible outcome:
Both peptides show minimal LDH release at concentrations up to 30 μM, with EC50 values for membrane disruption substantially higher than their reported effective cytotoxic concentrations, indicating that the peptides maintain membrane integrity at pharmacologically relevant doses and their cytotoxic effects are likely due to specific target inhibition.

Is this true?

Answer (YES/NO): NO